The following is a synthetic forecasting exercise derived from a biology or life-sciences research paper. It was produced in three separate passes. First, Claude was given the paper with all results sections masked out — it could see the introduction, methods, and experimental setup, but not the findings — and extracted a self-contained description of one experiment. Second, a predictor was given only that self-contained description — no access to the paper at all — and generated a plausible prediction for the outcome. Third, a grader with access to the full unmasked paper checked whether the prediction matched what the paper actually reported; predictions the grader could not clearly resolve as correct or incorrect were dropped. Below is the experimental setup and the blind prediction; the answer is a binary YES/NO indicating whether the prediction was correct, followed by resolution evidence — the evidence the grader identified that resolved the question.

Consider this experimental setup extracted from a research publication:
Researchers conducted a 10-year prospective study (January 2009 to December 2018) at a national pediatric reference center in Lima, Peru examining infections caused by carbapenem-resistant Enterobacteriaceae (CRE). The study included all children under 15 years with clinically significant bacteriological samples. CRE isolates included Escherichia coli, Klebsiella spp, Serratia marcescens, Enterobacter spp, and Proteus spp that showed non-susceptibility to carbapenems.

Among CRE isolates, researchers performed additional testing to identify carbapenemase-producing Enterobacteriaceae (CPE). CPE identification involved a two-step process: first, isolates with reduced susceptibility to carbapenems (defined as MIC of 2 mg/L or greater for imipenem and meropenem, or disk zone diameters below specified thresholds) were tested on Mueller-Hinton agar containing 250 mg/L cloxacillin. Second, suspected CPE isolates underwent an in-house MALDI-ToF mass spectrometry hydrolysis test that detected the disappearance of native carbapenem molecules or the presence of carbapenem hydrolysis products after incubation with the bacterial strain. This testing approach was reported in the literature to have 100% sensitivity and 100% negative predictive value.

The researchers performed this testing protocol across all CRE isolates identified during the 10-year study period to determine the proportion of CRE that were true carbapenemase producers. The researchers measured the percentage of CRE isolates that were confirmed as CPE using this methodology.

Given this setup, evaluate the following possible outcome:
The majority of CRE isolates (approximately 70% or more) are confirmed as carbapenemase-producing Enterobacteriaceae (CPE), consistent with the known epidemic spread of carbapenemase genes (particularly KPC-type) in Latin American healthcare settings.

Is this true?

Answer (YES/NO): NO